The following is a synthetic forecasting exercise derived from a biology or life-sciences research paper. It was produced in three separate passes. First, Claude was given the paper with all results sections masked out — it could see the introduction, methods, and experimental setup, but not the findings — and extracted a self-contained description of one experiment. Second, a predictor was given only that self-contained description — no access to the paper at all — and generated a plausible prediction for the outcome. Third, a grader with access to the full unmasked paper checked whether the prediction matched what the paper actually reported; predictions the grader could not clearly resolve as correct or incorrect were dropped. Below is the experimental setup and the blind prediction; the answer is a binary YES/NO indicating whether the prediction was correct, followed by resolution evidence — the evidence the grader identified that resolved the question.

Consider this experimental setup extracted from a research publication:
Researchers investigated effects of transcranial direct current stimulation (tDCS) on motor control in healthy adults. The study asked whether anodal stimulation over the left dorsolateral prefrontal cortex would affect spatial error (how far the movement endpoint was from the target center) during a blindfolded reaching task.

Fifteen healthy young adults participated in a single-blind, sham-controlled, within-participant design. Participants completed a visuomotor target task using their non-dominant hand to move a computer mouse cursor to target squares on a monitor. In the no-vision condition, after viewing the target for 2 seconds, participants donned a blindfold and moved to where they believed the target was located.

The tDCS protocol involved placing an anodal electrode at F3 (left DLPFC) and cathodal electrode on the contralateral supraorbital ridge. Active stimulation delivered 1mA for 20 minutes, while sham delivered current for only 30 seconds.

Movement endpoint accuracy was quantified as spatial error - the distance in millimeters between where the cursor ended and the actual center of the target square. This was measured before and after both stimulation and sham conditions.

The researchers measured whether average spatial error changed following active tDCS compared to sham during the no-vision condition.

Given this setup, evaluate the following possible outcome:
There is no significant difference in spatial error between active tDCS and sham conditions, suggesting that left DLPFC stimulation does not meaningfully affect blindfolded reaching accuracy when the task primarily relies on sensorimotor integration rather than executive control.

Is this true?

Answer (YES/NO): YES